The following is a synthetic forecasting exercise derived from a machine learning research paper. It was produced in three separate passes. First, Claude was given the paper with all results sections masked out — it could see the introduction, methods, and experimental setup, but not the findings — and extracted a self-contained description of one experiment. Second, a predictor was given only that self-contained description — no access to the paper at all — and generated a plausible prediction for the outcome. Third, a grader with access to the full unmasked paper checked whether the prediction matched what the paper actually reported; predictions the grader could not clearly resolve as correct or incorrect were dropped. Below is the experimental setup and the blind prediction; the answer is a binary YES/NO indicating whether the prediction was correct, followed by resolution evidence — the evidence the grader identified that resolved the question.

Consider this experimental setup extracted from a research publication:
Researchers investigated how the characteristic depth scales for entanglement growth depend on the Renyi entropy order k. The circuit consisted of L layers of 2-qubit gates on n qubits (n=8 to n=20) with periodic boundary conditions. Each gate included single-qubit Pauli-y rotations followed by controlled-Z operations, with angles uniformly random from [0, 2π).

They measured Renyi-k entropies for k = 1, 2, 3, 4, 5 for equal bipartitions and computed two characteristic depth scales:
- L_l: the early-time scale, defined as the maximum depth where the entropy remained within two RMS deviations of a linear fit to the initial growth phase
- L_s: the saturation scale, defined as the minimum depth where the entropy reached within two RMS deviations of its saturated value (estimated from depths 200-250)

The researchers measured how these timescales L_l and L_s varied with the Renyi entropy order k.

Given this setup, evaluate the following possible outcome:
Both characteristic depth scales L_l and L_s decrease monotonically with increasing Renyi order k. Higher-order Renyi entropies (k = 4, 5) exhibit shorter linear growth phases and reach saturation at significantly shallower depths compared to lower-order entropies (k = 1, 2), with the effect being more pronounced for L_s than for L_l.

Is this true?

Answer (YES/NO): NO